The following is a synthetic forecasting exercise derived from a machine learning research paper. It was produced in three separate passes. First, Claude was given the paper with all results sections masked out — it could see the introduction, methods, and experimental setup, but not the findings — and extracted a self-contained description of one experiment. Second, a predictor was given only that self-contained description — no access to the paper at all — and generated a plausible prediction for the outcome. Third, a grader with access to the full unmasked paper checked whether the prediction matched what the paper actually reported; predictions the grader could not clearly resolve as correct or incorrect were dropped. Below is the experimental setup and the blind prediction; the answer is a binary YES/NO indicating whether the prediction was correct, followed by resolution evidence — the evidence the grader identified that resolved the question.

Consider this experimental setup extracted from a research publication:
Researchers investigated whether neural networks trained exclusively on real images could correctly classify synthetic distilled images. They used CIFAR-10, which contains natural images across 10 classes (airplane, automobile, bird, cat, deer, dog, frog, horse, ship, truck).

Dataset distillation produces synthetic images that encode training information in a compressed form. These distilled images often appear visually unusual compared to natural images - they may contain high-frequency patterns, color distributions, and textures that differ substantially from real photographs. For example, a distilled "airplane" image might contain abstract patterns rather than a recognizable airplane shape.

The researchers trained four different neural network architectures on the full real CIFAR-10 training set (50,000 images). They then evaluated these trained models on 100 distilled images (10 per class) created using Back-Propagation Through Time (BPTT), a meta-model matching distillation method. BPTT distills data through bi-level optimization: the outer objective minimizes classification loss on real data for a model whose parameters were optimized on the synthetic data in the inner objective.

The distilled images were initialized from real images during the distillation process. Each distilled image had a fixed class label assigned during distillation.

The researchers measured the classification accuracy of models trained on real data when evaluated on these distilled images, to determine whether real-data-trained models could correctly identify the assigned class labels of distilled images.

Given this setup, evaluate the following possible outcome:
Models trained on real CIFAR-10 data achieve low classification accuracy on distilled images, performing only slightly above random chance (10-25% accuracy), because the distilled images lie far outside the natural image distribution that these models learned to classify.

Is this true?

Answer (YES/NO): NO